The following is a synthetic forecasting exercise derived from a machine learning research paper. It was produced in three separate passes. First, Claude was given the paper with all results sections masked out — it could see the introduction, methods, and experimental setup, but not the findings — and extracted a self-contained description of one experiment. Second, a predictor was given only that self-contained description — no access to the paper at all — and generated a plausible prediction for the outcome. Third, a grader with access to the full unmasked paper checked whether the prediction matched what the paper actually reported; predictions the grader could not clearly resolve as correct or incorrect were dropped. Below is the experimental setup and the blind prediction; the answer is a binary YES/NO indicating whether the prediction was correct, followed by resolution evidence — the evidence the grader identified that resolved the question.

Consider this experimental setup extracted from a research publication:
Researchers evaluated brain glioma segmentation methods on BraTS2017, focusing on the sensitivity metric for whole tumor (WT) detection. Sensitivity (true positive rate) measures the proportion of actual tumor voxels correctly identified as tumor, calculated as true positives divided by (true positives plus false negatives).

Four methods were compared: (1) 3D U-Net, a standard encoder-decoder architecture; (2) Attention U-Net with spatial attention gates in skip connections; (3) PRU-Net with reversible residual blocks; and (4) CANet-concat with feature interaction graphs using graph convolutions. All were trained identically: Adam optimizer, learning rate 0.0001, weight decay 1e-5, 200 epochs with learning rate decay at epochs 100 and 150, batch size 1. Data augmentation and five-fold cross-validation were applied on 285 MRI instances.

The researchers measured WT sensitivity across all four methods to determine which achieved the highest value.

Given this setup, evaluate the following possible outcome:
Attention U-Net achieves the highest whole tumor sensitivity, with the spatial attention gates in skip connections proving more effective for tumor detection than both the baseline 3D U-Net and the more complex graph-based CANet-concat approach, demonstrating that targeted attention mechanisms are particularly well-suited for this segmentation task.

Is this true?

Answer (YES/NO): NO